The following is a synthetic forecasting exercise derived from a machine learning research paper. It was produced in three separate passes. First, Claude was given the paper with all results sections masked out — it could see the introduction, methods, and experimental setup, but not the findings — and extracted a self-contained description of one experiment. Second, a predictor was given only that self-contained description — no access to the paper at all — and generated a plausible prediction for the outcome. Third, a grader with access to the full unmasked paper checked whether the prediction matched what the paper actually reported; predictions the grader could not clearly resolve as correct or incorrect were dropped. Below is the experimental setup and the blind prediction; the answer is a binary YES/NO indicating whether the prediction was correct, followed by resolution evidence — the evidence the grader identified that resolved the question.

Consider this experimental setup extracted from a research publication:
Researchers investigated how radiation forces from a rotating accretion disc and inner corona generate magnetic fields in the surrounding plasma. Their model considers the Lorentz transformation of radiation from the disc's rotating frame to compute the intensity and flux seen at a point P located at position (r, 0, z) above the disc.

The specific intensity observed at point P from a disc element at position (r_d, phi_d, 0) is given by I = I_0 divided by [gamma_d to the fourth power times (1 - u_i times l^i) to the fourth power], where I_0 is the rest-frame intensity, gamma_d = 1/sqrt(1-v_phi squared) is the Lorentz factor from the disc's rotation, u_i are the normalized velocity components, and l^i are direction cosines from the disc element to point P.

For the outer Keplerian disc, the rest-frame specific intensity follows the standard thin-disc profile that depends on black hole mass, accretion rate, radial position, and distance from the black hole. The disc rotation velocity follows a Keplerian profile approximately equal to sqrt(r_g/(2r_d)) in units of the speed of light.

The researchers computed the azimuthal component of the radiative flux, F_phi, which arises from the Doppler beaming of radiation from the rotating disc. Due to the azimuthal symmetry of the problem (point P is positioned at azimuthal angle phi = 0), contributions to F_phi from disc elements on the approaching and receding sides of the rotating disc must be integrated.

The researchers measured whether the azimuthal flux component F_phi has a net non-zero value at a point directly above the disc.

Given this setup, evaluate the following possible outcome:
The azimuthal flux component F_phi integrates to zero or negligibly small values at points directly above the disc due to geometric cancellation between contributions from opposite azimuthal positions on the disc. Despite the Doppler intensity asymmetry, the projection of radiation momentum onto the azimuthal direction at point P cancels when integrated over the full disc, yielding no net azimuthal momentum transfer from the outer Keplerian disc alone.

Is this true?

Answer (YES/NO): NO